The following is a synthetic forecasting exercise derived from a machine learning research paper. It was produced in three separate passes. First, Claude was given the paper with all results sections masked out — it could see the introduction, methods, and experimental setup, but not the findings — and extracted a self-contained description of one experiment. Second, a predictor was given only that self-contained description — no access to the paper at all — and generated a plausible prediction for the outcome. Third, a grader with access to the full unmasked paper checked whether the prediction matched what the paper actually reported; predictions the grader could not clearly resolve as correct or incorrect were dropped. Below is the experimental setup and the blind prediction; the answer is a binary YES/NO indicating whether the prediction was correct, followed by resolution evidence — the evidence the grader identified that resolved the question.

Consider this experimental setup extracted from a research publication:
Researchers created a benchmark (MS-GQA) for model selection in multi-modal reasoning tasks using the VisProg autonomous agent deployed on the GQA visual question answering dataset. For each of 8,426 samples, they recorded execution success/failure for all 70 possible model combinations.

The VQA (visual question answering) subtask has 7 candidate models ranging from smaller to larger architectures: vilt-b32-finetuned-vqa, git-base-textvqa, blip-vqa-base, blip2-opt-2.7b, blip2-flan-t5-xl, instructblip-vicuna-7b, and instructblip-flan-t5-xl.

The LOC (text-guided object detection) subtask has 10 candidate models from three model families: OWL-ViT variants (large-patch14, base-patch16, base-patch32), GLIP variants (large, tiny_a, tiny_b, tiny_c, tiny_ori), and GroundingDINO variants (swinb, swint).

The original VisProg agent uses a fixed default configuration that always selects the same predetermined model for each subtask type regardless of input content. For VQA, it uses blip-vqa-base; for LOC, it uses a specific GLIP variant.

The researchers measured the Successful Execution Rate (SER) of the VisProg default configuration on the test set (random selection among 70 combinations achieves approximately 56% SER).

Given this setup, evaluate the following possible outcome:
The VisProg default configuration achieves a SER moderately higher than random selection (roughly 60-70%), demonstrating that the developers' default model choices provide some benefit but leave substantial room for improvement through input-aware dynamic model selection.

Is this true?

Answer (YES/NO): NO